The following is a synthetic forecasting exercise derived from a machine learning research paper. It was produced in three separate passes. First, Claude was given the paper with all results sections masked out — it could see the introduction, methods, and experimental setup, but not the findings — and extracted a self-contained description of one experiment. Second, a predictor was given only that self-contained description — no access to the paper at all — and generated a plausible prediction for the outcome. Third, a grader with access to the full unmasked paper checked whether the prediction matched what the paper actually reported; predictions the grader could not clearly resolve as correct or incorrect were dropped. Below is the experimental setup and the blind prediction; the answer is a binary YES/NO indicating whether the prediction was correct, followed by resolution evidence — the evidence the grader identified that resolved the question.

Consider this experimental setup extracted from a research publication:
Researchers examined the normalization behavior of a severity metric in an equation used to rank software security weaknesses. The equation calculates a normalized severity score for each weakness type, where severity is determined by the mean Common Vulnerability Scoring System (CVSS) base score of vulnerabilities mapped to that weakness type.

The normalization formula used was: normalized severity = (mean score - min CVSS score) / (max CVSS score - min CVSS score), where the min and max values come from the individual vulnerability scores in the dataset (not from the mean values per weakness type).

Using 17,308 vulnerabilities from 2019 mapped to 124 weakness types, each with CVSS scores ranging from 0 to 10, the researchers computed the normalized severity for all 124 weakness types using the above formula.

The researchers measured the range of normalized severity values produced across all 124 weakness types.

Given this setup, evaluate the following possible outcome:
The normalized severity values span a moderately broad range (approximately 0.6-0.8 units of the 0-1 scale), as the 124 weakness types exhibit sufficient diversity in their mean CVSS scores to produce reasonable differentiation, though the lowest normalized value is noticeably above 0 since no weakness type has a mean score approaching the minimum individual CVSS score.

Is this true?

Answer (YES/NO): YES